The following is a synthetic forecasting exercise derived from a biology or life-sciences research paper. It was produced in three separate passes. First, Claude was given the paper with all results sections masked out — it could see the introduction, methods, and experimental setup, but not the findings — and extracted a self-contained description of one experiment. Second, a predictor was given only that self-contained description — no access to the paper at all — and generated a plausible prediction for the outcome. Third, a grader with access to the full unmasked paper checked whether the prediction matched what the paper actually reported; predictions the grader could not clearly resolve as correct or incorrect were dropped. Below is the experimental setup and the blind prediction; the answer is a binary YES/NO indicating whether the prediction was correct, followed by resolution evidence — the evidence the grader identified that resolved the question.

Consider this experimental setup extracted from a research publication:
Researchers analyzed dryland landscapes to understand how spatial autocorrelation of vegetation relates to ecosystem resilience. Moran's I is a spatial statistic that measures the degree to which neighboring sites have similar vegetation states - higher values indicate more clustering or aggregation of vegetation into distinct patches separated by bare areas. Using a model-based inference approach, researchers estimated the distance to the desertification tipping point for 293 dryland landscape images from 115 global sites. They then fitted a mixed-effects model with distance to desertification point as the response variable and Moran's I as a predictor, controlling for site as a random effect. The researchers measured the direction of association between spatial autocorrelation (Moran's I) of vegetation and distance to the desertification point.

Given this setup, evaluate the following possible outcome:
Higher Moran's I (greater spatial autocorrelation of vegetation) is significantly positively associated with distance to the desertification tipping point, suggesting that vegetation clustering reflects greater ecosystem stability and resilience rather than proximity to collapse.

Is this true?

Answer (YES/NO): NO